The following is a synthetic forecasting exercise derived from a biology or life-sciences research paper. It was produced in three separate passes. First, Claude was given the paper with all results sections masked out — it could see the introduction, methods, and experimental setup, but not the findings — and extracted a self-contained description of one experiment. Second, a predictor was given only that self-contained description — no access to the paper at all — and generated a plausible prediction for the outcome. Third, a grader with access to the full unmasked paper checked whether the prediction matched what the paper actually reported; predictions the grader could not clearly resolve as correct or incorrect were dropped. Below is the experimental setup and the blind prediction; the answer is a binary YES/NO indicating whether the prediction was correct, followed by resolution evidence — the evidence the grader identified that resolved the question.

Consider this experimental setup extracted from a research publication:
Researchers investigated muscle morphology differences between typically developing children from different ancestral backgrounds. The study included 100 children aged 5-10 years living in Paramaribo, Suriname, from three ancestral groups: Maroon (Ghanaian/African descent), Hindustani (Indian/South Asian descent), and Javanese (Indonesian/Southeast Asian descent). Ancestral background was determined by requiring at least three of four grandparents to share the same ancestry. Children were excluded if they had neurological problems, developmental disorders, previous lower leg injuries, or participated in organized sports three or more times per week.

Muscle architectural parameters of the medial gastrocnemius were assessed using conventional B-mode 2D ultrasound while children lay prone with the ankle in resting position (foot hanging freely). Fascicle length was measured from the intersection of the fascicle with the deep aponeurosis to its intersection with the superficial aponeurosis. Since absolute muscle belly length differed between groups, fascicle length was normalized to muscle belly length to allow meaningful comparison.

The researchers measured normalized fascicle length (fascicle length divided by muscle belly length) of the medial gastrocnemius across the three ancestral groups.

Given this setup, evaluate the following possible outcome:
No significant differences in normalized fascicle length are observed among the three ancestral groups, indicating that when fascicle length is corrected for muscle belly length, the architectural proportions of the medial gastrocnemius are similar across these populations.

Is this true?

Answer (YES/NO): NO